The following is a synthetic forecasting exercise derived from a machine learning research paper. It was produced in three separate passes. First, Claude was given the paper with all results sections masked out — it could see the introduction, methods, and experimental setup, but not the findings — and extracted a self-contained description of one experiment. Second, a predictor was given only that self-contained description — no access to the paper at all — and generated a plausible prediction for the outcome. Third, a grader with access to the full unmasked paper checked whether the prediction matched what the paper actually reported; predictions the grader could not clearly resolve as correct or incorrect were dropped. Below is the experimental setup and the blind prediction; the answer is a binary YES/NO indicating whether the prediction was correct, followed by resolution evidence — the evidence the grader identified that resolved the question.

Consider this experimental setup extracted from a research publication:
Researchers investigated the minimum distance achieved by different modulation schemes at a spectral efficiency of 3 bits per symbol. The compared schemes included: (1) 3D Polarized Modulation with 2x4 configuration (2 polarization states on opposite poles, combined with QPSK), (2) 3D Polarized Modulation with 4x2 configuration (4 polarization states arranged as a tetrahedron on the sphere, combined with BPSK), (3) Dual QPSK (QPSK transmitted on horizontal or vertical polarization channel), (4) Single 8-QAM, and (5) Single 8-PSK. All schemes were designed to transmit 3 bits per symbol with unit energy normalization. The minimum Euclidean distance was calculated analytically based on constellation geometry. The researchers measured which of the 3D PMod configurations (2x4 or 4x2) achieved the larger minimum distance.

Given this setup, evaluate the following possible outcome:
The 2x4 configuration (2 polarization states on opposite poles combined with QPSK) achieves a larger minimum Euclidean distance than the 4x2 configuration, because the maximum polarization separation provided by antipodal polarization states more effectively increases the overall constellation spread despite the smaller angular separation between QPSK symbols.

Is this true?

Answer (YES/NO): YES